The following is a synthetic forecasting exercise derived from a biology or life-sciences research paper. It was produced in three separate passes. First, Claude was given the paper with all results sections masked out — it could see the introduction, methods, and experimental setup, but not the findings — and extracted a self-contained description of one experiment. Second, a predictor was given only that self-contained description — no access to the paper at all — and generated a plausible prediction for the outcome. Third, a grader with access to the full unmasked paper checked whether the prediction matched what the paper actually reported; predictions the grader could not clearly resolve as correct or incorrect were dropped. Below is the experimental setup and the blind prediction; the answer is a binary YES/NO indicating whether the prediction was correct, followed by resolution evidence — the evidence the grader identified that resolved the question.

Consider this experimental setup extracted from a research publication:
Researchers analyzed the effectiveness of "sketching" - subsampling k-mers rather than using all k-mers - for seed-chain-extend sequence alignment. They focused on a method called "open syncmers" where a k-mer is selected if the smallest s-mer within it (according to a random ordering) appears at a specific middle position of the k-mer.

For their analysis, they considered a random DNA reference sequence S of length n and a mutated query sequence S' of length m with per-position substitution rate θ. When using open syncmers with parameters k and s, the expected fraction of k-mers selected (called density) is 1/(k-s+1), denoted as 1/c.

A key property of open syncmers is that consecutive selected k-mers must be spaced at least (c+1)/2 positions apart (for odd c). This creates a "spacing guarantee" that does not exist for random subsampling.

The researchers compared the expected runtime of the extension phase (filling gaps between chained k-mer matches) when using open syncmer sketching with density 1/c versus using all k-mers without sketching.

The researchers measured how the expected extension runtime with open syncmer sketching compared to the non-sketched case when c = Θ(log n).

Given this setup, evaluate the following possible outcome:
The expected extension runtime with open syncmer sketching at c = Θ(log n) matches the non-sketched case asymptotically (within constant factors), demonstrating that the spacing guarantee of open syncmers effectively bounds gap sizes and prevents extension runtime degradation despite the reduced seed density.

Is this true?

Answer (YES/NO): YES